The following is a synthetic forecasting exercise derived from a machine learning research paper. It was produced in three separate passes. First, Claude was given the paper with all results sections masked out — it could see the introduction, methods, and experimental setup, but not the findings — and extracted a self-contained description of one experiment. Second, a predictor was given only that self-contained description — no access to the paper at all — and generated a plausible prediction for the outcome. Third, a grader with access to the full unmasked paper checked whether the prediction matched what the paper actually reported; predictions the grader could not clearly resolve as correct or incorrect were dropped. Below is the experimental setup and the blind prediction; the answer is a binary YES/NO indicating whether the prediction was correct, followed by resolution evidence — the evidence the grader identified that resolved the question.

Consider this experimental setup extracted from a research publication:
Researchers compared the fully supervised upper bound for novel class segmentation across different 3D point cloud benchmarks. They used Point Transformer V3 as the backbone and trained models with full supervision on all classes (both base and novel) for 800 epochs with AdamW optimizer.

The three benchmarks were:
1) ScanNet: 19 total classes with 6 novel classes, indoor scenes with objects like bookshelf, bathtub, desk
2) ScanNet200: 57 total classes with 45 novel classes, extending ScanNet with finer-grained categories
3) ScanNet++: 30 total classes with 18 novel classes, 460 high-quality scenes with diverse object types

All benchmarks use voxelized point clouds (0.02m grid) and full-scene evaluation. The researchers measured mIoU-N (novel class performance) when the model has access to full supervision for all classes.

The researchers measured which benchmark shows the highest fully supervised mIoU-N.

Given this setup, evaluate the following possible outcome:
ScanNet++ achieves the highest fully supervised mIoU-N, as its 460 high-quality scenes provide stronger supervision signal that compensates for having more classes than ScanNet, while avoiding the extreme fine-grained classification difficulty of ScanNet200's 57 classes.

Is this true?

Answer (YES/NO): NO